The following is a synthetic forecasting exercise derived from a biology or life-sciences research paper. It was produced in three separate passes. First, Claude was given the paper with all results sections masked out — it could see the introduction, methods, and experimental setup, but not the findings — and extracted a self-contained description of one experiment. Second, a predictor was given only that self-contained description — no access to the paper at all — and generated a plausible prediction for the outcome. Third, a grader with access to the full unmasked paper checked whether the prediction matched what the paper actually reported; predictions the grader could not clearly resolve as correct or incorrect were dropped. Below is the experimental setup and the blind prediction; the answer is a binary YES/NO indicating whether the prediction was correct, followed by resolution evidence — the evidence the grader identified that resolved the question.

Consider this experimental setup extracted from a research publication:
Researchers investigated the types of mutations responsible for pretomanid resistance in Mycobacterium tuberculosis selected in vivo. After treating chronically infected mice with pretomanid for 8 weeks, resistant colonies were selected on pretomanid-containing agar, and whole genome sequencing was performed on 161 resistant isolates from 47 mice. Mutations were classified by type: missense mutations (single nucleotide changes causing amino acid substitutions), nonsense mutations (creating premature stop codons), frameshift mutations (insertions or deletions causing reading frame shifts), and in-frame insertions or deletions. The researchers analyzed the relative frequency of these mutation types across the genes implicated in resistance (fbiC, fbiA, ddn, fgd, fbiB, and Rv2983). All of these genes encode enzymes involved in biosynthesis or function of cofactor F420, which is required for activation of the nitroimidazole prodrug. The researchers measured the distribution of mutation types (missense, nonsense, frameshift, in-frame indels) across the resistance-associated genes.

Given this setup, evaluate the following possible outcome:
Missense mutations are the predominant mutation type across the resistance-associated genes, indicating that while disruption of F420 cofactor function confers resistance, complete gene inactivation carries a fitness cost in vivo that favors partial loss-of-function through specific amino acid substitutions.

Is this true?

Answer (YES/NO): YES